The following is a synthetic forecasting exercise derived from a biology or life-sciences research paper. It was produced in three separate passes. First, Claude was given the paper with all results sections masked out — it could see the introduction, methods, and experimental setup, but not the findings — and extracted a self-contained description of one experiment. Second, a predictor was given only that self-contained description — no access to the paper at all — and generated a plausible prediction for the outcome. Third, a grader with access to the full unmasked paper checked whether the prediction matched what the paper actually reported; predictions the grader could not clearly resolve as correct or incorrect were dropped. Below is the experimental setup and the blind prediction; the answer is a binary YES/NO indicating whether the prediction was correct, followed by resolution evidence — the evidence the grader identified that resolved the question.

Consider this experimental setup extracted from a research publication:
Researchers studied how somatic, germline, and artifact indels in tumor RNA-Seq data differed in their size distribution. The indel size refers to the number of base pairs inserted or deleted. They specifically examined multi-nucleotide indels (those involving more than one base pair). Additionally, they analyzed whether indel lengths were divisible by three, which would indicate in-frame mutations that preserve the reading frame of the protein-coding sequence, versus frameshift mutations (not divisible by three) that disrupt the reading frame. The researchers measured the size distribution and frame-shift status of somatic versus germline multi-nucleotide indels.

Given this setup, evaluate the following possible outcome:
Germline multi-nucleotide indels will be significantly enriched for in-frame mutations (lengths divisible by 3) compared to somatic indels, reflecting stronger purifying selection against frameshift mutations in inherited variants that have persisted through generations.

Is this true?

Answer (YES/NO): YES